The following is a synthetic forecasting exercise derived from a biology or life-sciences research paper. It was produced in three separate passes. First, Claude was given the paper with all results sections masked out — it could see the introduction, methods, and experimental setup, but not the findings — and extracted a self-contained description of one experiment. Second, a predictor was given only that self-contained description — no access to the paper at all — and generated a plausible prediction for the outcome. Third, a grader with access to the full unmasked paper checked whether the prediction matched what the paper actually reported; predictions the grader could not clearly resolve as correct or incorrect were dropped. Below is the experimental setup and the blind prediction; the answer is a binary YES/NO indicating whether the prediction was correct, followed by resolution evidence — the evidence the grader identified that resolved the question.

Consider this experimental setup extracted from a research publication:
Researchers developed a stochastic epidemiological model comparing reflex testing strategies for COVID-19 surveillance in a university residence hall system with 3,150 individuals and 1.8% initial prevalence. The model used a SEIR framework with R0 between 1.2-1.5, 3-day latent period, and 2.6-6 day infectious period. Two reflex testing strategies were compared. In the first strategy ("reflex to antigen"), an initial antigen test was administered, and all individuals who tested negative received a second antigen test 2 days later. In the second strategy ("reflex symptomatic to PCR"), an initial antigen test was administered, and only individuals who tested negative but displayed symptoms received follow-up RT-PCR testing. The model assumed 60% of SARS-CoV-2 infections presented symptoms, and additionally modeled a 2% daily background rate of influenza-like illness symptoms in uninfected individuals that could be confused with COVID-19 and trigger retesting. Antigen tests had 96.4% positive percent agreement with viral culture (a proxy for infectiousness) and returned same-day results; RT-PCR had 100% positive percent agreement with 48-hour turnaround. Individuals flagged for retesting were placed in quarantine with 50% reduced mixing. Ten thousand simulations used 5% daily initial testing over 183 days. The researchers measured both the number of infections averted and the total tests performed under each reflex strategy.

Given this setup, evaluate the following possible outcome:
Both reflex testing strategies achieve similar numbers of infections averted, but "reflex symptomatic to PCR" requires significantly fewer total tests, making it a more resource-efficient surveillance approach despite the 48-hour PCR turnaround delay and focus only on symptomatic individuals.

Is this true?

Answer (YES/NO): NO